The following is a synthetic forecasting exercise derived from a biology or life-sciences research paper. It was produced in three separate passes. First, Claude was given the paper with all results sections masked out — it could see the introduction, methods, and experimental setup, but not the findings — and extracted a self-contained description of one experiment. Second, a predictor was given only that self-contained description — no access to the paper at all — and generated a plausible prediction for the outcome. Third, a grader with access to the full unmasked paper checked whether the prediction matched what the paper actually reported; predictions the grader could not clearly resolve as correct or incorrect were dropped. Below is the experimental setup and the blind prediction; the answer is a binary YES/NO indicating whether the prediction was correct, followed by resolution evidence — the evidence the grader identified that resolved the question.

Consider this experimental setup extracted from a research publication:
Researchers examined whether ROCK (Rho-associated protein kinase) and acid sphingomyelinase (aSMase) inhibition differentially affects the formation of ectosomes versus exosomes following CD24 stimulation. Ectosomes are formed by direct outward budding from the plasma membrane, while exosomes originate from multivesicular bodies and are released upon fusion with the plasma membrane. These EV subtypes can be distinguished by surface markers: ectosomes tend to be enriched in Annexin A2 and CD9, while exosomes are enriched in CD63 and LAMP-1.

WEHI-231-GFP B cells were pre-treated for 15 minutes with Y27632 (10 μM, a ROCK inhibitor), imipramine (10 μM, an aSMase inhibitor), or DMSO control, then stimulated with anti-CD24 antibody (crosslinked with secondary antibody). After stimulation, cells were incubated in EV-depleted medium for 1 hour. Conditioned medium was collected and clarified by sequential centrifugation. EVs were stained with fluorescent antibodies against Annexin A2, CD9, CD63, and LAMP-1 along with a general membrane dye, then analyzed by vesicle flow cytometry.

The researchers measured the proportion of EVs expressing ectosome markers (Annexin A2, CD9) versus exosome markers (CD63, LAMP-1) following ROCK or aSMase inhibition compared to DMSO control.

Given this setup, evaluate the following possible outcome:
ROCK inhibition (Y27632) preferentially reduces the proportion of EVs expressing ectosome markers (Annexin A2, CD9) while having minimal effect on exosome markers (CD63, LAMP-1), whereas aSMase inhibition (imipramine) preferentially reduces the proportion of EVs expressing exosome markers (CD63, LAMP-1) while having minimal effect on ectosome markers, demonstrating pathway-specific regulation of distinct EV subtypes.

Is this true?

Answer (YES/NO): NO